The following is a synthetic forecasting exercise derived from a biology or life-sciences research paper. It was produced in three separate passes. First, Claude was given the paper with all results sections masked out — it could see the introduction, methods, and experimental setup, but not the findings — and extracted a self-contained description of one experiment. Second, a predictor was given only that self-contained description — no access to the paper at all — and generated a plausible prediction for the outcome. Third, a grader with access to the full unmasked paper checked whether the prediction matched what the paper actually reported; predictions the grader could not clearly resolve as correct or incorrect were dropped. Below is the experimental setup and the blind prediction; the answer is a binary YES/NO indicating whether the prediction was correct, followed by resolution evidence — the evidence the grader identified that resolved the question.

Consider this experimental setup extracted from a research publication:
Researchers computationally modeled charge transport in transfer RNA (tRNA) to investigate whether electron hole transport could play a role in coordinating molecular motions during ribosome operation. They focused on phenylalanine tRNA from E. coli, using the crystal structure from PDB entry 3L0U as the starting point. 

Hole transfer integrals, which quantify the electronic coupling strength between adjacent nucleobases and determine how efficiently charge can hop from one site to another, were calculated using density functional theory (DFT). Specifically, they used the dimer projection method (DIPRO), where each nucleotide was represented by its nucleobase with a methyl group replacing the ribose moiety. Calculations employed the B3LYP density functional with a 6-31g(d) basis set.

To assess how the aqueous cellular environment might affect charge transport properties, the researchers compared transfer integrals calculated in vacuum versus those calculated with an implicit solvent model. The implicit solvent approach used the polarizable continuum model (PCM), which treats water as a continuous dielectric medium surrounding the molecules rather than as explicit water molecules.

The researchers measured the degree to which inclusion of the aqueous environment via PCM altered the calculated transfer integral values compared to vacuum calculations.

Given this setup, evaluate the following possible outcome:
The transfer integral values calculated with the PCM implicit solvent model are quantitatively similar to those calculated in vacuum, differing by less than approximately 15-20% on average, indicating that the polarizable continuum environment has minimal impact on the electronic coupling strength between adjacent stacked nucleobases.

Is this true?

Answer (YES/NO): YES